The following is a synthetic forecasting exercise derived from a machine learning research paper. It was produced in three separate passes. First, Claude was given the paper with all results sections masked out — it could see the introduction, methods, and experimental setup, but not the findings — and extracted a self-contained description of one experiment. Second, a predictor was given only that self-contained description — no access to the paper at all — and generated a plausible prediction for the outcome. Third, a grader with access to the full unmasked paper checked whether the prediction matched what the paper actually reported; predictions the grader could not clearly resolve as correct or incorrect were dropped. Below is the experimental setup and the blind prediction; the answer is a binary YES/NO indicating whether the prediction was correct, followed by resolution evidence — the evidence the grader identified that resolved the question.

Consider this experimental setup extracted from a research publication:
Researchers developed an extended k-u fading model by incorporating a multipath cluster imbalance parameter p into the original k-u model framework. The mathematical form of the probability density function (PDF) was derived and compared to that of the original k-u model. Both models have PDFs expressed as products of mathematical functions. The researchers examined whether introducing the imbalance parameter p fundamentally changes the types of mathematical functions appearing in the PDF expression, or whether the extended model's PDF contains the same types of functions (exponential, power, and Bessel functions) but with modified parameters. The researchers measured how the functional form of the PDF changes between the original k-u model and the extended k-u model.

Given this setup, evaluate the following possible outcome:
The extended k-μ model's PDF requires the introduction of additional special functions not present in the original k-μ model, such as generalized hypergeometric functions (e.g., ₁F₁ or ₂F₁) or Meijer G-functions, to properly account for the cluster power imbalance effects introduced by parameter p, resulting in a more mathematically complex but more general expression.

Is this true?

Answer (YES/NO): NO